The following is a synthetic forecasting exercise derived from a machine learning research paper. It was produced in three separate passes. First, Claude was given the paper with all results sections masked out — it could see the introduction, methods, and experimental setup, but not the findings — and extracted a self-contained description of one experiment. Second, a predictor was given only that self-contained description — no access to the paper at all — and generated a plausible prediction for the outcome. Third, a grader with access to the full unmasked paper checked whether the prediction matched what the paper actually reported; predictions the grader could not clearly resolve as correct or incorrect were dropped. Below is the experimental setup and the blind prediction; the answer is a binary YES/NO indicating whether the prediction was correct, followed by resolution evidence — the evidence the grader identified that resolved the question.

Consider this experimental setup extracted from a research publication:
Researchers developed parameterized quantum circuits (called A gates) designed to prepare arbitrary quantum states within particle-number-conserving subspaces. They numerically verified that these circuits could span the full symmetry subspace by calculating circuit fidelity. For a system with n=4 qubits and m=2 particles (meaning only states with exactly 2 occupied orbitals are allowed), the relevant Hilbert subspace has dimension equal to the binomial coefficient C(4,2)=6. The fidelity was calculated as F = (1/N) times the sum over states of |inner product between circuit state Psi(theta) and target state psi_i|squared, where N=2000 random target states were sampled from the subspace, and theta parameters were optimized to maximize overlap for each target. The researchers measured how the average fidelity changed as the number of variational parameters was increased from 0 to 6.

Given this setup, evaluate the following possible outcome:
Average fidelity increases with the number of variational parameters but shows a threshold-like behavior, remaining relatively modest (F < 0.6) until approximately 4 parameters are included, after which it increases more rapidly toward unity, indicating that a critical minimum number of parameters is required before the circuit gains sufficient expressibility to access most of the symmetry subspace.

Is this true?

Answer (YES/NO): NO